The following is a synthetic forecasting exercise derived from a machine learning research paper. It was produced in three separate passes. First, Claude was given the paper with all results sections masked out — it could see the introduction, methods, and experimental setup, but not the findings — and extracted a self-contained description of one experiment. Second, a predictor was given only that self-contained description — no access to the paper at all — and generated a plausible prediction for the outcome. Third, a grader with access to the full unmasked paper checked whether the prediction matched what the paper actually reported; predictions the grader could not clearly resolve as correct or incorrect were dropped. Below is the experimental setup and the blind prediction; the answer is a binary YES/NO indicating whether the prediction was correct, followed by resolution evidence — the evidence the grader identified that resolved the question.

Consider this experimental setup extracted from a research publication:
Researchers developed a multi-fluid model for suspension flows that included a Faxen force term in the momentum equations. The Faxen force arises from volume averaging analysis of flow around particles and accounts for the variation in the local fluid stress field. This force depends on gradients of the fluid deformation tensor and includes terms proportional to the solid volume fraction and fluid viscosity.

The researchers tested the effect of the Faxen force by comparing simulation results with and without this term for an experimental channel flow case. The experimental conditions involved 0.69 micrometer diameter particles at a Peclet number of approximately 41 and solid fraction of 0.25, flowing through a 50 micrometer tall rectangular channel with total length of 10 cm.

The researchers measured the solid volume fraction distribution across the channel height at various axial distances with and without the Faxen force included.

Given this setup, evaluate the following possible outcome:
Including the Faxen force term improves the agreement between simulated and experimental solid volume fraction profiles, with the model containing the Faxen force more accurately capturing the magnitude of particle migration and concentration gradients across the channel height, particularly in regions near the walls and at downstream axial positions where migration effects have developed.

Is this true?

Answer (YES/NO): NO